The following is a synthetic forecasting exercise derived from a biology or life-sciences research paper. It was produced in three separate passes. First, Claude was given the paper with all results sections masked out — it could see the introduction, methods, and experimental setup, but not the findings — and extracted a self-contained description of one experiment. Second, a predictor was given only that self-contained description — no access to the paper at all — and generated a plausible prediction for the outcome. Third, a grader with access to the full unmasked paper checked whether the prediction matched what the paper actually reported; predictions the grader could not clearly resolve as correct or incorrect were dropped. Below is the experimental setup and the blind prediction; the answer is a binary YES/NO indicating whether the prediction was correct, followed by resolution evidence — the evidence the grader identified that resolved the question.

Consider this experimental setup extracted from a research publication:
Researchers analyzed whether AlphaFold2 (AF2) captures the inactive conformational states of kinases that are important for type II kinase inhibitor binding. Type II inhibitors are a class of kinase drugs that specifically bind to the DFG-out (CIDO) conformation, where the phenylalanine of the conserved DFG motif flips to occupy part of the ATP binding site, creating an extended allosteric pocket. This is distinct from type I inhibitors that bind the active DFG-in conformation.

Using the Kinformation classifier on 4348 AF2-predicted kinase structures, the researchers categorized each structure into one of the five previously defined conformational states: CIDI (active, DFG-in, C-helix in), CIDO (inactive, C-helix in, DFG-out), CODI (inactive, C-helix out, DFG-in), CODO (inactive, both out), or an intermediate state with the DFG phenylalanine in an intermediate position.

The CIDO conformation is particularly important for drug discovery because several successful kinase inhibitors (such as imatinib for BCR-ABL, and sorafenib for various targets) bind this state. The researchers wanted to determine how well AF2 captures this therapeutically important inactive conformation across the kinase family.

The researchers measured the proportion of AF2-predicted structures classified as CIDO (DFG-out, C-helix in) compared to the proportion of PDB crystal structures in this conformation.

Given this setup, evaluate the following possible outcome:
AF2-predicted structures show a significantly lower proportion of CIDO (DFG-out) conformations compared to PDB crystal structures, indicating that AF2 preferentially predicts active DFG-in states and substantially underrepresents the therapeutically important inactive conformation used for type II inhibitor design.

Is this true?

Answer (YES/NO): YES